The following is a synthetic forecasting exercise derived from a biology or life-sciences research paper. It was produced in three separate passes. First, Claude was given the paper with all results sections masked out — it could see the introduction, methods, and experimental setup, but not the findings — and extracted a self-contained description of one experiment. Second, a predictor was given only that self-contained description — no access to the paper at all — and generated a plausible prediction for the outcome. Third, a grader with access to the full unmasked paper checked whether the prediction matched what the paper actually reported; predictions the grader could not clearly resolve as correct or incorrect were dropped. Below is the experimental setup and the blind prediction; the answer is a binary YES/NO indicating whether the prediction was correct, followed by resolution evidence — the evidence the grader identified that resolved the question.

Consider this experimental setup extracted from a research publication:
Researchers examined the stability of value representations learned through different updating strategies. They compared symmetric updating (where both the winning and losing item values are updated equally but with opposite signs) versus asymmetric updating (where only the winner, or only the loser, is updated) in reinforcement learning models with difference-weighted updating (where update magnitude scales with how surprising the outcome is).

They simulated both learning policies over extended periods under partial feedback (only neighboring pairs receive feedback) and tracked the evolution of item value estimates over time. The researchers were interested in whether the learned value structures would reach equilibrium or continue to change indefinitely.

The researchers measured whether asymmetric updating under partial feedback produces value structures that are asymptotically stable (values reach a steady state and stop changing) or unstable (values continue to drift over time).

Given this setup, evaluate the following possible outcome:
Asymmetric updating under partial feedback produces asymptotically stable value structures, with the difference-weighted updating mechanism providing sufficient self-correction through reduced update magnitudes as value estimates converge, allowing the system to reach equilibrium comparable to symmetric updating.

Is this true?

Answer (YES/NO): YES